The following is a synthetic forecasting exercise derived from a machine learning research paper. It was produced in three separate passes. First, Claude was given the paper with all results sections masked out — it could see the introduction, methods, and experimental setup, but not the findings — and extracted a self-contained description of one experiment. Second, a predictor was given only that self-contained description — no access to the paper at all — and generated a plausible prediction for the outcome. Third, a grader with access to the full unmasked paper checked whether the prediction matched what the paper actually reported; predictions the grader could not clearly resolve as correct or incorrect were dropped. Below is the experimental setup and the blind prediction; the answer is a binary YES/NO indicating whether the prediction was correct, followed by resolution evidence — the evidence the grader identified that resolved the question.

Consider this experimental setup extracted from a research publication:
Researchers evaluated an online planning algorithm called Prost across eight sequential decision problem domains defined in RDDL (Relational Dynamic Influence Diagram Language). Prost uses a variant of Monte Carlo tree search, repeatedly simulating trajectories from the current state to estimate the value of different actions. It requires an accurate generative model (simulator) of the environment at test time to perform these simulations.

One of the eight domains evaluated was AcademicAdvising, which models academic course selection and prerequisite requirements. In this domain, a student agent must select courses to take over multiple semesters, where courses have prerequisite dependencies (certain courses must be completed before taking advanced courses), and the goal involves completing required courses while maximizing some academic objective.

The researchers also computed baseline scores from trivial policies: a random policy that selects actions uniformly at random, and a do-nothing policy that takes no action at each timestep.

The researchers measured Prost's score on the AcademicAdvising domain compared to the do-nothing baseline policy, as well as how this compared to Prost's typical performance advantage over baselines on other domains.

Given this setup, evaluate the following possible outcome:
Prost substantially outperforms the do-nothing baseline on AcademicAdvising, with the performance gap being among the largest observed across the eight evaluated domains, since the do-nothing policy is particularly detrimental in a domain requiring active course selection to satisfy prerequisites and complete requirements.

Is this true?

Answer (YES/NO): NO